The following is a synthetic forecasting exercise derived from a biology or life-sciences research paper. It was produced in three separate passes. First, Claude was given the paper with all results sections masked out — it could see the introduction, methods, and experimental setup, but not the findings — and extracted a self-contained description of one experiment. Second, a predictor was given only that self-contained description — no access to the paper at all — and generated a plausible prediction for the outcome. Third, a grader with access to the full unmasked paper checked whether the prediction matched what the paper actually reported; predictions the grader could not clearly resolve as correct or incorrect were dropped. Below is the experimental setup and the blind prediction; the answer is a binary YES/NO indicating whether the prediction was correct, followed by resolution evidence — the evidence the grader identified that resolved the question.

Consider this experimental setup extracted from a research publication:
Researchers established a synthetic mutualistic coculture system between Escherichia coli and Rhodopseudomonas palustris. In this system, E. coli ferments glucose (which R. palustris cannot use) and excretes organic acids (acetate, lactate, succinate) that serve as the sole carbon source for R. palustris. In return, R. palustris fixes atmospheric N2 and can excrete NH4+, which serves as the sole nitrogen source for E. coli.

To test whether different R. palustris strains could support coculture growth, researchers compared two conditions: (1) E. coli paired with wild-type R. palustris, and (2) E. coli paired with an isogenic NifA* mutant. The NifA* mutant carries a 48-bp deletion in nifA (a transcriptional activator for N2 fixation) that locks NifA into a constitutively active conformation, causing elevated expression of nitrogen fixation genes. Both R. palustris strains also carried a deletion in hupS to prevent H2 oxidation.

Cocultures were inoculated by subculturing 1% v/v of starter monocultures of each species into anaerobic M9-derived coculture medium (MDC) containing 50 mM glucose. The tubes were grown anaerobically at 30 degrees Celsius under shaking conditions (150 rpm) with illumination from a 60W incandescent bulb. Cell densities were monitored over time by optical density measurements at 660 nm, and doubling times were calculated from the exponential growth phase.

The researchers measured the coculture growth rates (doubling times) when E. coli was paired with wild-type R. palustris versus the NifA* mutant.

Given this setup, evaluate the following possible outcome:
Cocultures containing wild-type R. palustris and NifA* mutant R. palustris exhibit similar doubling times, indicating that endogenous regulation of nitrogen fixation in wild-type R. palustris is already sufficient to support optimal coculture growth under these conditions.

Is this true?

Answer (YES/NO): NO